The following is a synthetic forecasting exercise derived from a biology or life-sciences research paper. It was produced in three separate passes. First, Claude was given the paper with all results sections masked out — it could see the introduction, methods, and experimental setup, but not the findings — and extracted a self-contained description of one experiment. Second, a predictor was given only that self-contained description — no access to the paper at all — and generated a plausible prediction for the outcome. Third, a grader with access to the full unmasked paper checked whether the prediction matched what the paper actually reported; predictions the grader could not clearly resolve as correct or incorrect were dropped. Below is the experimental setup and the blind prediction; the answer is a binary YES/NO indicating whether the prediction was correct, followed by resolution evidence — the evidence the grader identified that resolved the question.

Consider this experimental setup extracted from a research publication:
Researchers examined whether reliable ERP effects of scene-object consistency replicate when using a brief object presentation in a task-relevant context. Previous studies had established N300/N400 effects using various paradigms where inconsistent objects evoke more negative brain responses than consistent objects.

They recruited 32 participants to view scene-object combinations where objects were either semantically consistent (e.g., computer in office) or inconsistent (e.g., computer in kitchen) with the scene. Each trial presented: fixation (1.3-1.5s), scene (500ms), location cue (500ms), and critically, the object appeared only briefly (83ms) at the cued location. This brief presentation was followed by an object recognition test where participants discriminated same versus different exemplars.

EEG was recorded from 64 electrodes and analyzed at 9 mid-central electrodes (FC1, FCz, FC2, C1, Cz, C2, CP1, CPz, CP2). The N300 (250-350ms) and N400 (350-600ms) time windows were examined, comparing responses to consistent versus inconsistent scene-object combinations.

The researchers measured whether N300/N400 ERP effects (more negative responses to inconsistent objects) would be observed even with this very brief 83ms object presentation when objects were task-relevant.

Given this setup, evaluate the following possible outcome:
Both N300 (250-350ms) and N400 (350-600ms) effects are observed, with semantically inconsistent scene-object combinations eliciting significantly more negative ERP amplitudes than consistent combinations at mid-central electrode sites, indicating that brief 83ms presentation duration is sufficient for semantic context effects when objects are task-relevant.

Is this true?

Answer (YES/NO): YES